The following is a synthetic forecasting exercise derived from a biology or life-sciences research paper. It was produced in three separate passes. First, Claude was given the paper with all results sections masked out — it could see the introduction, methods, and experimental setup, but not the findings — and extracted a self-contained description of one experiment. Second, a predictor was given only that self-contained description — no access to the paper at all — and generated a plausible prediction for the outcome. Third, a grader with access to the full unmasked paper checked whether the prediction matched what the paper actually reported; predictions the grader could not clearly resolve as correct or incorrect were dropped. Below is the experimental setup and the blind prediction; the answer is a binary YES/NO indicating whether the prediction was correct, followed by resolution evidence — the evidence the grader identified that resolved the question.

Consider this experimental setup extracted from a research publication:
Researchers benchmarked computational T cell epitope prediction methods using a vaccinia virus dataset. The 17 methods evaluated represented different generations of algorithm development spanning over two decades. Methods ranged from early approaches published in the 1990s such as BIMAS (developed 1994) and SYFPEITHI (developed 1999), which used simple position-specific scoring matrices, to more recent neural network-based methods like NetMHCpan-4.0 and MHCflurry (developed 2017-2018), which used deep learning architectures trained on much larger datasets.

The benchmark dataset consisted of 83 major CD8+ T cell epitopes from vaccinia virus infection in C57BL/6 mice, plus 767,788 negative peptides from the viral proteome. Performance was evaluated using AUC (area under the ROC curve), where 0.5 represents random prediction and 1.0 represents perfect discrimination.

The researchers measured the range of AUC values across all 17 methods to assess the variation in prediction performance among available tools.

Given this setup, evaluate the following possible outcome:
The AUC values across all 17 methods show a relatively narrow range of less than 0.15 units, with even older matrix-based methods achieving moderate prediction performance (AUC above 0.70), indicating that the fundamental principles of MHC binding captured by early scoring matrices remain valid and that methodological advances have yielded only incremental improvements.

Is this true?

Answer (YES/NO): NO